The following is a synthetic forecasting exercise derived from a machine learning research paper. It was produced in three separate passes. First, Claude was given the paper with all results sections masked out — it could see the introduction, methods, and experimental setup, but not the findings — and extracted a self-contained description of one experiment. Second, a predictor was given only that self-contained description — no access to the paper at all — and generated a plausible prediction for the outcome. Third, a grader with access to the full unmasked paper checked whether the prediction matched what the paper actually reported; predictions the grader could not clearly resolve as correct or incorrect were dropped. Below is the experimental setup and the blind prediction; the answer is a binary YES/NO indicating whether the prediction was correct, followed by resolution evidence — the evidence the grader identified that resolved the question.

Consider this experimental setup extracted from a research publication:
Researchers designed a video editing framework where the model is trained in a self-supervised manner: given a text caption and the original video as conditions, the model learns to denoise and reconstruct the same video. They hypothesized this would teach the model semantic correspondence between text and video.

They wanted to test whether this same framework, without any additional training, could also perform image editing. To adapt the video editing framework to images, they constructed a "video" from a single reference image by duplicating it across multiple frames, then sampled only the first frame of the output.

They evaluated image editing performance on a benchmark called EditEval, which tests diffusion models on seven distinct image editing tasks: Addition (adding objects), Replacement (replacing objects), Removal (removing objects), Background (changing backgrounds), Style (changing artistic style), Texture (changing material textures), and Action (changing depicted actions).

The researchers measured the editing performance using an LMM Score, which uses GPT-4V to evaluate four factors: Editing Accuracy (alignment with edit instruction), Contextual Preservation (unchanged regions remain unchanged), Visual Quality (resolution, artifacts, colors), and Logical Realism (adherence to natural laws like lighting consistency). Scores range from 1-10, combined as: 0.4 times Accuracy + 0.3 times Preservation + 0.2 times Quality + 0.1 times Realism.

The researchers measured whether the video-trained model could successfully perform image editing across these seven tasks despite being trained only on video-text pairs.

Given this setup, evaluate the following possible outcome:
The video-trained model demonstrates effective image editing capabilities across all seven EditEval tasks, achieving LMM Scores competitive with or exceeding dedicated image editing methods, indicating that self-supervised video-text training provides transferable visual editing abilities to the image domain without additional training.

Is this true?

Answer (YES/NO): YES